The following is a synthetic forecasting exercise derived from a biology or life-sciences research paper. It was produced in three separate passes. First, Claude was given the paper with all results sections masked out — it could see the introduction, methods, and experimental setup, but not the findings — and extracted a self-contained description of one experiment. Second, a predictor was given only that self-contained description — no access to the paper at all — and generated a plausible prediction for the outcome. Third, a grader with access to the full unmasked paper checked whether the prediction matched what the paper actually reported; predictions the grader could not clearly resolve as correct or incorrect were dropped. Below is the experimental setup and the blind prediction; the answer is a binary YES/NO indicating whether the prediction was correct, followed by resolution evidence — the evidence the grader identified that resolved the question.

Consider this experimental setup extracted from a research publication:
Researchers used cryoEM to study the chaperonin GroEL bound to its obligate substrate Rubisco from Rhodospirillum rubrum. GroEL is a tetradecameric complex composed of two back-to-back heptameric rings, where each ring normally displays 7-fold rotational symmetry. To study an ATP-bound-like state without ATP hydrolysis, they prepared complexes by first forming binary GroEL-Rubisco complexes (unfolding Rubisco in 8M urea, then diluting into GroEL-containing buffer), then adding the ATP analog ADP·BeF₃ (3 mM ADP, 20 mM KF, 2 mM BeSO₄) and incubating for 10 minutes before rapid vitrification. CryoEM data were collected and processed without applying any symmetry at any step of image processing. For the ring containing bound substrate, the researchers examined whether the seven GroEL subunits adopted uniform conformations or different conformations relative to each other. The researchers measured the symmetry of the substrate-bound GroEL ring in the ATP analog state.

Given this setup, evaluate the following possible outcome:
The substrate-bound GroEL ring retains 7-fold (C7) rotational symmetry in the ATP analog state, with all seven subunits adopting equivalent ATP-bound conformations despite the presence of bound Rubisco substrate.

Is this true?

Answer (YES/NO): NO